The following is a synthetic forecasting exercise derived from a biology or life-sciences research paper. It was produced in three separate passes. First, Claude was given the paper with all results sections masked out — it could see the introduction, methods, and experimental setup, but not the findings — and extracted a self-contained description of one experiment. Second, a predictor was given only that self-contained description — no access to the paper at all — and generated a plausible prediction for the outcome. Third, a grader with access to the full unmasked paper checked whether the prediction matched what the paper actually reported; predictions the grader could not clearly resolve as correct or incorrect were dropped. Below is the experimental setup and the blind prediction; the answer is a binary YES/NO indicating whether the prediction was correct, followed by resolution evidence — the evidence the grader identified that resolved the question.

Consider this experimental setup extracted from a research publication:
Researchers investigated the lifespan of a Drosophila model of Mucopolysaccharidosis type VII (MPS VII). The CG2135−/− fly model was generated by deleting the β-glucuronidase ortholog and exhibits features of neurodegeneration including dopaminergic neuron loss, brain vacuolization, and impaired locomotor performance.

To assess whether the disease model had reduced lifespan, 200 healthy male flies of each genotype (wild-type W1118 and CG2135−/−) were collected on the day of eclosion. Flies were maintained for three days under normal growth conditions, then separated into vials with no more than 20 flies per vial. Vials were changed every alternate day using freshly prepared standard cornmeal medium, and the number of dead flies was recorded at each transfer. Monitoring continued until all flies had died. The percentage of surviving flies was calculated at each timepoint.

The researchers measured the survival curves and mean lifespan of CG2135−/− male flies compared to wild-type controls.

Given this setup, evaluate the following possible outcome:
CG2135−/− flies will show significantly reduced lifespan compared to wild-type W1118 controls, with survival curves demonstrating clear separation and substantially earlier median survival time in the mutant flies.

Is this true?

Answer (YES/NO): YES